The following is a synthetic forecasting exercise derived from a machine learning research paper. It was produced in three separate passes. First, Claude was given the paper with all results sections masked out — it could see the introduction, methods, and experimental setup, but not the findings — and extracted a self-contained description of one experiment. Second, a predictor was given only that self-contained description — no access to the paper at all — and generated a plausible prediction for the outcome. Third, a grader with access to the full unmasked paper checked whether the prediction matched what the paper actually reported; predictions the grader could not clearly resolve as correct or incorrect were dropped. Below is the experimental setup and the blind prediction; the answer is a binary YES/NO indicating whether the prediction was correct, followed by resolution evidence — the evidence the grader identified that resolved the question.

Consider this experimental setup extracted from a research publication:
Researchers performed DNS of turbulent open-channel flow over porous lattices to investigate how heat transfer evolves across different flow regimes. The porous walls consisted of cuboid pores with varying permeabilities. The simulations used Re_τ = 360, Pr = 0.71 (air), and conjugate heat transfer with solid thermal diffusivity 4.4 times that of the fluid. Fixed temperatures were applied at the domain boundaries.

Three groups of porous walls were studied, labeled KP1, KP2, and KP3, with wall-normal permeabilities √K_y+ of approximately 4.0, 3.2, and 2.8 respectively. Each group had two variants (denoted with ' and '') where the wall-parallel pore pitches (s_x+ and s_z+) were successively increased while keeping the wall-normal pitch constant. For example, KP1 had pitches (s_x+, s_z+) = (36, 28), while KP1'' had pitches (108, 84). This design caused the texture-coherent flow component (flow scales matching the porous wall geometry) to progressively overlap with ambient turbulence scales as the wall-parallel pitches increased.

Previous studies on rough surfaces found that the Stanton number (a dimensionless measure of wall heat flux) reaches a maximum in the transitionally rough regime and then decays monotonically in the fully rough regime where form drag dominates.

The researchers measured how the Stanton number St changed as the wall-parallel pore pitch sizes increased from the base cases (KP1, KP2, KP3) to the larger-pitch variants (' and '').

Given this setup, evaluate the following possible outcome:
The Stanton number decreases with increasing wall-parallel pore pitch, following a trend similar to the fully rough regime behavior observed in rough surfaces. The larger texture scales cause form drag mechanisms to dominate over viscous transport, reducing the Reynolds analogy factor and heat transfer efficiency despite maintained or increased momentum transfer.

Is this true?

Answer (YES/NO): NO